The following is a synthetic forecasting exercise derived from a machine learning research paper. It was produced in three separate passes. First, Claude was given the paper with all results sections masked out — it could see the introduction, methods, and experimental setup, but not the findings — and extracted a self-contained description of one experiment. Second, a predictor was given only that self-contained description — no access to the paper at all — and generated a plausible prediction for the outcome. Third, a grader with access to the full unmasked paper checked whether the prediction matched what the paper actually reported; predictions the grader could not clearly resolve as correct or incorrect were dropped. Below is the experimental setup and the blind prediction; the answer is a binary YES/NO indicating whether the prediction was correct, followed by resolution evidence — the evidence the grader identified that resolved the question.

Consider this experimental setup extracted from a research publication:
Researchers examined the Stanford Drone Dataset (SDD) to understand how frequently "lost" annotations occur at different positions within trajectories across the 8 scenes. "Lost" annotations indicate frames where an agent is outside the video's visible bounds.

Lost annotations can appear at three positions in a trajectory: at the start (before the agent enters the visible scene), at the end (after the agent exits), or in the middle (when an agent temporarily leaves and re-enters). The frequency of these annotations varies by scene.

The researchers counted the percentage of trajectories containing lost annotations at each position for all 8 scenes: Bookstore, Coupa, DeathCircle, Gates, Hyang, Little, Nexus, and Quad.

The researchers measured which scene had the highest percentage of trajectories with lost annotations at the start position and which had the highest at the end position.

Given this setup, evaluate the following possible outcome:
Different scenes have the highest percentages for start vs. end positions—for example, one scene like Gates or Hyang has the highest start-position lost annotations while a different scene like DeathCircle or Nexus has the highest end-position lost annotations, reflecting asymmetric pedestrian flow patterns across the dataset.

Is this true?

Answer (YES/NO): NO